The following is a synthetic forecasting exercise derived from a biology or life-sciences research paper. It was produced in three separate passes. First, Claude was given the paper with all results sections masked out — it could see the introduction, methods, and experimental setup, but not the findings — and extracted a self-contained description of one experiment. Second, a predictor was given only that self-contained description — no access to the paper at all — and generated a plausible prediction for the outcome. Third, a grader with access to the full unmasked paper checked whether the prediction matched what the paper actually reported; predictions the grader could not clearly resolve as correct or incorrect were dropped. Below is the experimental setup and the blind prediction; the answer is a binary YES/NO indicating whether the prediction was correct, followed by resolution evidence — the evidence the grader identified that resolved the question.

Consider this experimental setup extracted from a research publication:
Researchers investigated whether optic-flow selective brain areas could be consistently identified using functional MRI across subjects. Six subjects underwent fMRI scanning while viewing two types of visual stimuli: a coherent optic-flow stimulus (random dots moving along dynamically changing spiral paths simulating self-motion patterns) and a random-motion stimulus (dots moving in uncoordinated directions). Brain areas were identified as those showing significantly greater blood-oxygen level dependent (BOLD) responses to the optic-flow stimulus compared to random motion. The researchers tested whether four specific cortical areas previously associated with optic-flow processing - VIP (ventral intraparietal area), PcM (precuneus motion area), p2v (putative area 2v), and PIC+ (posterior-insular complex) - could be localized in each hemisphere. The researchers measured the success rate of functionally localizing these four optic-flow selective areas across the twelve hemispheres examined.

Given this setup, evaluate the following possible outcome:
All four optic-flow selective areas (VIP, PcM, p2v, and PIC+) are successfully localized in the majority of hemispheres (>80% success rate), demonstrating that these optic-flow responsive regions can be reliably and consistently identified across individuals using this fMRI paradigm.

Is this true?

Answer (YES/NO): NO